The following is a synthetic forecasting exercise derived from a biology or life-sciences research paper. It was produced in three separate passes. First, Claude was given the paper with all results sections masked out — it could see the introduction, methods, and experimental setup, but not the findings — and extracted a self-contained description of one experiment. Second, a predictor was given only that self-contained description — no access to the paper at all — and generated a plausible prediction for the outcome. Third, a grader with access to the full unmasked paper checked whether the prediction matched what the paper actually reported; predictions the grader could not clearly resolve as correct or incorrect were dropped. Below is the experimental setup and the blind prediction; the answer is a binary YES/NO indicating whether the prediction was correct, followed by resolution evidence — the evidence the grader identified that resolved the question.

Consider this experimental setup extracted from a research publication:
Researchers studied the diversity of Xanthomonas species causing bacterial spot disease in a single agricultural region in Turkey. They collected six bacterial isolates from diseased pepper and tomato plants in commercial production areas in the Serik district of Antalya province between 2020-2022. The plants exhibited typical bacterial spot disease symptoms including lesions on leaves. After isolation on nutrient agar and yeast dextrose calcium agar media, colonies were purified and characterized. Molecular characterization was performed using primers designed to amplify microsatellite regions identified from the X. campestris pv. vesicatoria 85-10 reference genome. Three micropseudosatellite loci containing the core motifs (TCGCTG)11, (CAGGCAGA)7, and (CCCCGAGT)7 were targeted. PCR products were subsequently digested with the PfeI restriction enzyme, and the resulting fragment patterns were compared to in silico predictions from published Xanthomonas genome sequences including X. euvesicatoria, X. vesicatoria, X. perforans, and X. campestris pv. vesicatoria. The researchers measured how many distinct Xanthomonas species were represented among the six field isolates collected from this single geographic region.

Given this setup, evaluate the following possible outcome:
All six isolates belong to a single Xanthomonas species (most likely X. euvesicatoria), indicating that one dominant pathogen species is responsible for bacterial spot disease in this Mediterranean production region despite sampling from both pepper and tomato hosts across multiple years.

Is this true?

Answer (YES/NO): NO